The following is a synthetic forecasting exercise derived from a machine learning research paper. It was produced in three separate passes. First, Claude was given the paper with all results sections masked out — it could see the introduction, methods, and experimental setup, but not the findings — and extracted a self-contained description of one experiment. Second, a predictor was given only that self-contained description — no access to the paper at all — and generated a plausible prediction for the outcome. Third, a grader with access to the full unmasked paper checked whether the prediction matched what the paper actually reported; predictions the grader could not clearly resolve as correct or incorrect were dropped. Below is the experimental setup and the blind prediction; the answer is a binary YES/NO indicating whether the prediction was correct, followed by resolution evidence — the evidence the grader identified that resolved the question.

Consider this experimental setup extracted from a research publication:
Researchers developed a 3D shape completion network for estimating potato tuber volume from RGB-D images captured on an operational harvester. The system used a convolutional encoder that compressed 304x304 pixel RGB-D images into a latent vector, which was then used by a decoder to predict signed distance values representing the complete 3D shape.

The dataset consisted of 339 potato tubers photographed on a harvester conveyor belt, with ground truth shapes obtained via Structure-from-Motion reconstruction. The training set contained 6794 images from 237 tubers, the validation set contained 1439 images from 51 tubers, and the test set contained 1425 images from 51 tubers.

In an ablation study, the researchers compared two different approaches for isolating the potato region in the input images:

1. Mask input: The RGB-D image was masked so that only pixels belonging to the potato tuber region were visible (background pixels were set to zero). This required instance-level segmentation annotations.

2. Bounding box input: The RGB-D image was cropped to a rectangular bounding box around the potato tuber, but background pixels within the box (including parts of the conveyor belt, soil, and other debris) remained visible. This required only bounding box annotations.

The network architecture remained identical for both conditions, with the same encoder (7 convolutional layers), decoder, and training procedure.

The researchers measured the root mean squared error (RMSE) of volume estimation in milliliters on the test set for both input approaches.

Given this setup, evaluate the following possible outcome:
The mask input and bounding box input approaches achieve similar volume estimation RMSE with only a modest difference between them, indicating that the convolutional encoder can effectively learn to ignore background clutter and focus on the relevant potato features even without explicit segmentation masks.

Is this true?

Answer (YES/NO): NO